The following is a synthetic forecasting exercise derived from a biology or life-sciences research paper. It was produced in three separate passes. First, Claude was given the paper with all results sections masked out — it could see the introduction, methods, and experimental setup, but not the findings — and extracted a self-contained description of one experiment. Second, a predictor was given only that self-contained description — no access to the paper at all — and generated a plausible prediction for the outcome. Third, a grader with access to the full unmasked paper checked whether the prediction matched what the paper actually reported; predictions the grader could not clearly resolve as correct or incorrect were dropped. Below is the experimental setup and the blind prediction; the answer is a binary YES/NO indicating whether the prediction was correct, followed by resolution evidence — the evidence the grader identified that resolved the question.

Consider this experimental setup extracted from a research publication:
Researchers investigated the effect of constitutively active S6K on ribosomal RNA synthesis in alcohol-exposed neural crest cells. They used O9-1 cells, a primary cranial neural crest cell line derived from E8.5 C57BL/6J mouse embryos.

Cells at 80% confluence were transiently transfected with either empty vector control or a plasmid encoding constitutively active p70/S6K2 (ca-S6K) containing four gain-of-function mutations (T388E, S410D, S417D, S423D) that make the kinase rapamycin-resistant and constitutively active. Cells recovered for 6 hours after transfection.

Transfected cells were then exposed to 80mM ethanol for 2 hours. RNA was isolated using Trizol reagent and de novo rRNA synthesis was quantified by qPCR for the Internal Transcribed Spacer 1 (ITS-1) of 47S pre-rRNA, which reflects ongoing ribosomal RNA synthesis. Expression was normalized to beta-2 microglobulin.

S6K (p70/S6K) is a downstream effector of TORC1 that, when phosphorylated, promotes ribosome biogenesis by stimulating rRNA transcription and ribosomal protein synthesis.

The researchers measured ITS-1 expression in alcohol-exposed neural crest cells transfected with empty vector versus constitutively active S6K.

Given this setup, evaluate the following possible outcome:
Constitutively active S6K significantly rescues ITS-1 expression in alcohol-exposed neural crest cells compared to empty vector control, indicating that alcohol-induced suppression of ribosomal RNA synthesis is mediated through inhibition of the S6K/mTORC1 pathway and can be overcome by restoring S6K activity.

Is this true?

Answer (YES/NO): YES